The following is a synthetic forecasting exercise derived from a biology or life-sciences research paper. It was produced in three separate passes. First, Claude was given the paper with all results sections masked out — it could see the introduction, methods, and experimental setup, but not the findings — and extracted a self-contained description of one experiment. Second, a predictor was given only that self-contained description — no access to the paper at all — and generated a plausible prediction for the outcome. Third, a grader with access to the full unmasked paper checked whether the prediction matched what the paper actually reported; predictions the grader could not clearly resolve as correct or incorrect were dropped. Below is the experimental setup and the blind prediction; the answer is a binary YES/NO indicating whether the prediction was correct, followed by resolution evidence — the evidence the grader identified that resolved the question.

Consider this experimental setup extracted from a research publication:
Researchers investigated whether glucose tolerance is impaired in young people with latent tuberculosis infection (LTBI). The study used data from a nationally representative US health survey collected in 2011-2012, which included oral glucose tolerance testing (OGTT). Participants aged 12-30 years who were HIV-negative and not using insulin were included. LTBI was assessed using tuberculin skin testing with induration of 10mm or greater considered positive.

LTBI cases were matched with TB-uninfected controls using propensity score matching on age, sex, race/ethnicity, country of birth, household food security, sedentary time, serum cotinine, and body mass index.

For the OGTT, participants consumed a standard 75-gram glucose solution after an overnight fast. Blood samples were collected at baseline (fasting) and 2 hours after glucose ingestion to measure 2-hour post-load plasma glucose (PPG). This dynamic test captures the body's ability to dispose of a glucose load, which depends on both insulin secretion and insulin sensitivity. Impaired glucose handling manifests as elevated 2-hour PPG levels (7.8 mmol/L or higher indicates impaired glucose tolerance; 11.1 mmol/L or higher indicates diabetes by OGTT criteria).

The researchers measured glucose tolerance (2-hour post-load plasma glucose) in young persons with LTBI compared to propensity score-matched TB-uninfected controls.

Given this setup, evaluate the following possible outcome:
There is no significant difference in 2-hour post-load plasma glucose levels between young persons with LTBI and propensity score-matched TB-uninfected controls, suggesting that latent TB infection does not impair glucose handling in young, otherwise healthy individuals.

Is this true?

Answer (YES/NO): YES